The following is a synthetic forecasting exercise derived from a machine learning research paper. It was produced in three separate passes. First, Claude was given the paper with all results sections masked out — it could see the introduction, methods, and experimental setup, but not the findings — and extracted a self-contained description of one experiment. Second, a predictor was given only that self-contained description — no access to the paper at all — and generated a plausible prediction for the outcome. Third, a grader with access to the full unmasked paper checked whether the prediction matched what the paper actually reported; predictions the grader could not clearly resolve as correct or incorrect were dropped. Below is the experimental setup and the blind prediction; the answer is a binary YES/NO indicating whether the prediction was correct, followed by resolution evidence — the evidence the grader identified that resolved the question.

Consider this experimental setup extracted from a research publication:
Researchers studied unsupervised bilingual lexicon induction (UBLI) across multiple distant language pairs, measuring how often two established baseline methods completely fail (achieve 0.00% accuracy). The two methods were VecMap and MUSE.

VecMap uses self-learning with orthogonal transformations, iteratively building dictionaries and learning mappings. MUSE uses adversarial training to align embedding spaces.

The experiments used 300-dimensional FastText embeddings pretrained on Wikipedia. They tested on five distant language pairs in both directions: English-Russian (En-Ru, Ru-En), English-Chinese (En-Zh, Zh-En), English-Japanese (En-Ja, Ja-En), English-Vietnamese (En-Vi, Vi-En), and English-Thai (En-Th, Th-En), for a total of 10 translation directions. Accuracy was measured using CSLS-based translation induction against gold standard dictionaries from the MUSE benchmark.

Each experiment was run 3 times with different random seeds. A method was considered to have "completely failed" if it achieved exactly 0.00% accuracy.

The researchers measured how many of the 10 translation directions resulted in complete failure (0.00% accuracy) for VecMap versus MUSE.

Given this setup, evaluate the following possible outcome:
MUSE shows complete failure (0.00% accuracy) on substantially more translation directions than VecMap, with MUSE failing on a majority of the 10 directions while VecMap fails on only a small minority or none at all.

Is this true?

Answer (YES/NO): NO